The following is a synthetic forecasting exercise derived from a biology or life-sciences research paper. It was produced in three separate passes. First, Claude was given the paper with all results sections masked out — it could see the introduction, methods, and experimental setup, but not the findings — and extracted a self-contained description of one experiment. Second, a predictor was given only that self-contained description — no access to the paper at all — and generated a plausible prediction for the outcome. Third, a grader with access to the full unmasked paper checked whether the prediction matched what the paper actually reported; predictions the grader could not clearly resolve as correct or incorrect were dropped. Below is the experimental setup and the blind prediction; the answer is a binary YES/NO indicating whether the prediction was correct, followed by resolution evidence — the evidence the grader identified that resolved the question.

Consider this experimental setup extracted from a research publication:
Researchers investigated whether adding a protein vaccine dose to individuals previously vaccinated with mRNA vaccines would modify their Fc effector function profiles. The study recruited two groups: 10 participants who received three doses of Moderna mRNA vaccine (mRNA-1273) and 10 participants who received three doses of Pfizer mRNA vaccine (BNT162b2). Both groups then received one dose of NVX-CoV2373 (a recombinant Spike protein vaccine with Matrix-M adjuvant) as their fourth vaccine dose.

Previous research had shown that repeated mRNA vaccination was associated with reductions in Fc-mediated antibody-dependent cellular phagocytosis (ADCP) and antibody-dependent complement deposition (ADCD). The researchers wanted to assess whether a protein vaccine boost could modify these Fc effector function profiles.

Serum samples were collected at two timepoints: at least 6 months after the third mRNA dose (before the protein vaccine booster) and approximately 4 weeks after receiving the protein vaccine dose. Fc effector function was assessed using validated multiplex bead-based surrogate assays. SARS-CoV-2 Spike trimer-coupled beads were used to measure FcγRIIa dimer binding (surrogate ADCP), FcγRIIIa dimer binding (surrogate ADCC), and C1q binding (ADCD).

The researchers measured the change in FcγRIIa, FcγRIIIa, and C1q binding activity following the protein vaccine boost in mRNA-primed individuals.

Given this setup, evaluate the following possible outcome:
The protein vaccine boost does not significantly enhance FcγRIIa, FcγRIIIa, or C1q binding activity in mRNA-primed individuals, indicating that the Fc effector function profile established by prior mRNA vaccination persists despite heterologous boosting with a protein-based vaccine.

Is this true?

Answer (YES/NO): NO